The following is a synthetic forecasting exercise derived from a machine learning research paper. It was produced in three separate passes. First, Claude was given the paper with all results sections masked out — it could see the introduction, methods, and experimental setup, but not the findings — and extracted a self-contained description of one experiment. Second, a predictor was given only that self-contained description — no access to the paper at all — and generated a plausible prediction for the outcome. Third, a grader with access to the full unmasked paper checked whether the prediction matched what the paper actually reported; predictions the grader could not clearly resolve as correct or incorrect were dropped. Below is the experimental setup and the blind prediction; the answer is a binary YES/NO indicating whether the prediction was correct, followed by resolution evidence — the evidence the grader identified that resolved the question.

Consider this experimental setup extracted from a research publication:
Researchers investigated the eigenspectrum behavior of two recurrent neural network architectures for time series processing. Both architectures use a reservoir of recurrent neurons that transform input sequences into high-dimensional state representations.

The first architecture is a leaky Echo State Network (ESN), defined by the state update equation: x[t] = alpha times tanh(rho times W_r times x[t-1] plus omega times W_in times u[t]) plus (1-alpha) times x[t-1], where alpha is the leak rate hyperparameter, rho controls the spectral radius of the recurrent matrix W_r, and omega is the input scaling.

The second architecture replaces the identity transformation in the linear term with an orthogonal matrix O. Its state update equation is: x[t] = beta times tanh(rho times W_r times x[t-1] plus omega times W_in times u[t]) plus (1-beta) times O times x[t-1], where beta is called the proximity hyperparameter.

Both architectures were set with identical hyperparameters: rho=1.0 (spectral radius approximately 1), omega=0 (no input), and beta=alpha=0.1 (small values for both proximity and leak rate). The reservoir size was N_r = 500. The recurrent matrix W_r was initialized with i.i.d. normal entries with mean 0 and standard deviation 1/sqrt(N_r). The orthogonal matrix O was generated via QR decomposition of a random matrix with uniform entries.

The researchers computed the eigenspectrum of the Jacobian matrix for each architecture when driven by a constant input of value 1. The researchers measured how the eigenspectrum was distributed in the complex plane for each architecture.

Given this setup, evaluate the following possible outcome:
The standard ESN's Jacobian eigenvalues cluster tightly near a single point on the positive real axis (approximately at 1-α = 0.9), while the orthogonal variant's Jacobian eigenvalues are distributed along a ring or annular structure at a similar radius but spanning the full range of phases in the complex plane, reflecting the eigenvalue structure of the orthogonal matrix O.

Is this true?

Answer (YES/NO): YES